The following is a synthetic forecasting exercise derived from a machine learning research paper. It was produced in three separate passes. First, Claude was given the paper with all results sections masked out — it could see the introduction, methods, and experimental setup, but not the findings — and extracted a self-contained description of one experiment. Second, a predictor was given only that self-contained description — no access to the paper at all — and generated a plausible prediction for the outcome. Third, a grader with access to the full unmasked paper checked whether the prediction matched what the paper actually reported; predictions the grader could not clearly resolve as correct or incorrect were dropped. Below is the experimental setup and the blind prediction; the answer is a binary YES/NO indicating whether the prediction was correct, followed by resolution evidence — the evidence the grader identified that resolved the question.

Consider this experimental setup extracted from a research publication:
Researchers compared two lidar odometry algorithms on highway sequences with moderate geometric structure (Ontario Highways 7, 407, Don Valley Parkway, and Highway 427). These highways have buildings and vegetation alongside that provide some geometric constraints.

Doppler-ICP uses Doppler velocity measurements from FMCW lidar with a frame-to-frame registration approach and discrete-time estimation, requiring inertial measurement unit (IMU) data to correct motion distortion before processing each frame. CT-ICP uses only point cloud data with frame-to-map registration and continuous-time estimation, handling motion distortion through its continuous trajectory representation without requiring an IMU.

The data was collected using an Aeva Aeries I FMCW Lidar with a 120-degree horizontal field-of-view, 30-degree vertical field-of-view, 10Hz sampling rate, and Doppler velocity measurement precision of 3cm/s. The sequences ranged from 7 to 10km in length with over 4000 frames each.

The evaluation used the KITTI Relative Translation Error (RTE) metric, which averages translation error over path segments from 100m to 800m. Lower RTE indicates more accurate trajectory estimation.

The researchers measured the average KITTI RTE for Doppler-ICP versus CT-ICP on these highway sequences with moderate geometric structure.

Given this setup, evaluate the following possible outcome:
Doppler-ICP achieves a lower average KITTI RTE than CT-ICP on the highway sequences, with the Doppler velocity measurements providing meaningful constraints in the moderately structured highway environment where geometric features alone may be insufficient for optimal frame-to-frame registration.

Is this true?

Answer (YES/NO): NO